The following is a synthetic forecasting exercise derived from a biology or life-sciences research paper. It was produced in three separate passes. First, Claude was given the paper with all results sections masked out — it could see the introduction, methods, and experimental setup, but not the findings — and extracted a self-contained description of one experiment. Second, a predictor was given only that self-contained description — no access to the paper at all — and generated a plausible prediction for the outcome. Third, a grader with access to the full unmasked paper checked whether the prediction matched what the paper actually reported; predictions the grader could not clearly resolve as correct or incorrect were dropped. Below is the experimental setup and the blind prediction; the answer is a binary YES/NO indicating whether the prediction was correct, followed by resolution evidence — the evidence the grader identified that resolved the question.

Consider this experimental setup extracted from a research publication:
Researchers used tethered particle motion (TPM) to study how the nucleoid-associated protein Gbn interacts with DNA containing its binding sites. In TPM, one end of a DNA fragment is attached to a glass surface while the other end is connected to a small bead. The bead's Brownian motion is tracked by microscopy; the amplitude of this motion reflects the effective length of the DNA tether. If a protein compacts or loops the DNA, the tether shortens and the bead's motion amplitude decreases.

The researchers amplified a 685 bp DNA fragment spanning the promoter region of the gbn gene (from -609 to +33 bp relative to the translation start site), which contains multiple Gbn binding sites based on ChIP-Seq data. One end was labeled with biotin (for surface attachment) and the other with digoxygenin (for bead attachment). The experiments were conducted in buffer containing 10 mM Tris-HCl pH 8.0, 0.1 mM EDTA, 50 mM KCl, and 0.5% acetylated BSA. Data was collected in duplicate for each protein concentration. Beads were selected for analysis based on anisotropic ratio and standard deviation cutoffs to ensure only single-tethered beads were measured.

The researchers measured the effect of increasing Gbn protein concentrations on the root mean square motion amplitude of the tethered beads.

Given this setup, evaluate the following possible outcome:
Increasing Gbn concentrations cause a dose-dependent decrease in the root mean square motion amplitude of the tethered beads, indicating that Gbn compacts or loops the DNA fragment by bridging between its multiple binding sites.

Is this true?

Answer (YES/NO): NO